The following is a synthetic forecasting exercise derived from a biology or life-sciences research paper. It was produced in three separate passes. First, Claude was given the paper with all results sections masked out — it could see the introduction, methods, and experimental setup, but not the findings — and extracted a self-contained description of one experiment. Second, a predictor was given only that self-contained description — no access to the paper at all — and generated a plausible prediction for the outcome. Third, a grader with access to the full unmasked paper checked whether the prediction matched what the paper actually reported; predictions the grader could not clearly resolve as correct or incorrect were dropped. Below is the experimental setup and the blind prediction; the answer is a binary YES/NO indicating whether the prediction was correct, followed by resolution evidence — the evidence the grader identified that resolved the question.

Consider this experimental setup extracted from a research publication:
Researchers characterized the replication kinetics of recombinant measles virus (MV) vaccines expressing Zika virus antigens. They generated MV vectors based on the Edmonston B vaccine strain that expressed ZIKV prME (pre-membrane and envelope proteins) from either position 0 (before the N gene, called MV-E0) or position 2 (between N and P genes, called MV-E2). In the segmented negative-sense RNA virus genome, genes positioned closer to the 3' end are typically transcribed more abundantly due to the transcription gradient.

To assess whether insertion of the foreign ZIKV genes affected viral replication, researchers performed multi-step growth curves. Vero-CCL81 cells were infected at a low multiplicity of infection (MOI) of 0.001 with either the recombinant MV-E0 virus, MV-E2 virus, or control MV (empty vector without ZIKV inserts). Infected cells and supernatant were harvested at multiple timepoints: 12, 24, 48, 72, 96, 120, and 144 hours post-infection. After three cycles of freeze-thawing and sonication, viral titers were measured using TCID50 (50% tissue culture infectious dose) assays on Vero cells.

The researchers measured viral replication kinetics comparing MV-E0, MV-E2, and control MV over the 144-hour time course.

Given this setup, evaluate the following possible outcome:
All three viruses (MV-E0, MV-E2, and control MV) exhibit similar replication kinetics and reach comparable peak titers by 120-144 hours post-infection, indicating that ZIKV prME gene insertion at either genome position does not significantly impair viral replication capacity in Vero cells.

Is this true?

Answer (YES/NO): NO